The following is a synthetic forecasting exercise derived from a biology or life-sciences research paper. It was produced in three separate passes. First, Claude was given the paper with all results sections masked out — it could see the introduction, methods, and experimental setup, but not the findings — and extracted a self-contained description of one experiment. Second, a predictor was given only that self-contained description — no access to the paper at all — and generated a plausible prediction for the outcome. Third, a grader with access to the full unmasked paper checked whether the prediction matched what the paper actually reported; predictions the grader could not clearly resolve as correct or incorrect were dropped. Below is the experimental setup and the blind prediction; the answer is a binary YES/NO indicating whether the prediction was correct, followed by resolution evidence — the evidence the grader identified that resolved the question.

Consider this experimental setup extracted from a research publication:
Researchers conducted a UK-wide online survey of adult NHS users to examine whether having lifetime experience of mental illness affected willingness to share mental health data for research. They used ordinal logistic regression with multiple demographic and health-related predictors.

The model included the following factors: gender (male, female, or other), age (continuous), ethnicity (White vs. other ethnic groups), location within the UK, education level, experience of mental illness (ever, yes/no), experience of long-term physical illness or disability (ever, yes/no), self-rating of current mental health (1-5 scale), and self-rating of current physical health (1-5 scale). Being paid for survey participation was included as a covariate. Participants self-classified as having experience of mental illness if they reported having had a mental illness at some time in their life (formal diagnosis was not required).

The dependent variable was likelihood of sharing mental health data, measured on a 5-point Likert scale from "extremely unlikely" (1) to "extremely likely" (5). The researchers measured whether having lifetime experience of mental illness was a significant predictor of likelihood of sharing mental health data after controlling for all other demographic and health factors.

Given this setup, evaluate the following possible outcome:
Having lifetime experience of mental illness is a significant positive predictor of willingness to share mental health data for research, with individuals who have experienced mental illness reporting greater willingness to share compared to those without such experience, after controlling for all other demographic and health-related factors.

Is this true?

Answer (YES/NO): NO